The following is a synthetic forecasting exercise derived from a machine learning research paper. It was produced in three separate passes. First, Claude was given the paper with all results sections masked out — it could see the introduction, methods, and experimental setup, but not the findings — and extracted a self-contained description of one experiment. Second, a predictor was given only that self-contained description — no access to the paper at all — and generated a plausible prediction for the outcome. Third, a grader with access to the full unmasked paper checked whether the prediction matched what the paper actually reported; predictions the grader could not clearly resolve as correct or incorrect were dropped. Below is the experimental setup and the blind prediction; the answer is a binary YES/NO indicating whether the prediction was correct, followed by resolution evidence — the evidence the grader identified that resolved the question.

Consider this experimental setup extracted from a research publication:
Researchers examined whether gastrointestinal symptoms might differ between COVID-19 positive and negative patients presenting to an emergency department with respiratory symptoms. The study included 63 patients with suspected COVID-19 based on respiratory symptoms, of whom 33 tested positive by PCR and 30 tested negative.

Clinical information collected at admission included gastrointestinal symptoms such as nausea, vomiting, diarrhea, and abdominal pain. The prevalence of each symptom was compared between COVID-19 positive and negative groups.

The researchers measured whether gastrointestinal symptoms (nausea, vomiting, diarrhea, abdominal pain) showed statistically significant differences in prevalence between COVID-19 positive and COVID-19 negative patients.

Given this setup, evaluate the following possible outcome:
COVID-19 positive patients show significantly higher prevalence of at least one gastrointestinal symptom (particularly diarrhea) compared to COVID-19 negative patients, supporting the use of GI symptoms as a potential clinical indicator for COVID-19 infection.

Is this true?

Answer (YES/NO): NO